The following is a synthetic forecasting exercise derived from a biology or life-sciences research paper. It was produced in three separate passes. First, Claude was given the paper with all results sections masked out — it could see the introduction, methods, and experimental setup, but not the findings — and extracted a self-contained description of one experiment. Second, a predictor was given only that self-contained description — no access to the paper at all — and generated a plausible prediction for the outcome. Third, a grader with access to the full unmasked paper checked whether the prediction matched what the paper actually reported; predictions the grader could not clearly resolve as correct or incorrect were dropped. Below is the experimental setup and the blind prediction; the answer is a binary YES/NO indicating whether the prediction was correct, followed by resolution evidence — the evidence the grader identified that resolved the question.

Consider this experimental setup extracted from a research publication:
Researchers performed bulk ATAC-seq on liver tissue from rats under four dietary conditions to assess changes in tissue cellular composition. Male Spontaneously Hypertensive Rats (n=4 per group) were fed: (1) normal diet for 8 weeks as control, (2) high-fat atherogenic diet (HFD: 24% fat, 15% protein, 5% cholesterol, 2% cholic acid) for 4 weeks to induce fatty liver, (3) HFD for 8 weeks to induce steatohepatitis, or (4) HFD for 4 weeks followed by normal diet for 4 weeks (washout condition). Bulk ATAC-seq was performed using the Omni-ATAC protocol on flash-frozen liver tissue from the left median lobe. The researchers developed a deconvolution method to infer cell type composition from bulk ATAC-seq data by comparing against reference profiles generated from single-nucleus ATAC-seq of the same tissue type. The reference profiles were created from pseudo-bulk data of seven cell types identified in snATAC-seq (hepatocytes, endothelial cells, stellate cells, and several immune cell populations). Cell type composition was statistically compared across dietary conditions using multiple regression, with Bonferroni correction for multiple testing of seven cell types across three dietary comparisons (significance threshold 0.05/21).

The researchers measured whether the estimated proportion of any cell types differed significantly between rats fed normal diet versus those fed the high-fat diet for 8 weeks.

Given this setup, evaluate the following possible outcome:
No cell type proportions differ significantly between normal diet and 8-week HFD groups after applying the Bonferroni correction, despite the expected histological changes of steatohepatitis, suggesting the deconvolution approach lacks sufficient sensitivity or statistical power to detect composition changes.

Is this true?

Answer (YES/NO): NO